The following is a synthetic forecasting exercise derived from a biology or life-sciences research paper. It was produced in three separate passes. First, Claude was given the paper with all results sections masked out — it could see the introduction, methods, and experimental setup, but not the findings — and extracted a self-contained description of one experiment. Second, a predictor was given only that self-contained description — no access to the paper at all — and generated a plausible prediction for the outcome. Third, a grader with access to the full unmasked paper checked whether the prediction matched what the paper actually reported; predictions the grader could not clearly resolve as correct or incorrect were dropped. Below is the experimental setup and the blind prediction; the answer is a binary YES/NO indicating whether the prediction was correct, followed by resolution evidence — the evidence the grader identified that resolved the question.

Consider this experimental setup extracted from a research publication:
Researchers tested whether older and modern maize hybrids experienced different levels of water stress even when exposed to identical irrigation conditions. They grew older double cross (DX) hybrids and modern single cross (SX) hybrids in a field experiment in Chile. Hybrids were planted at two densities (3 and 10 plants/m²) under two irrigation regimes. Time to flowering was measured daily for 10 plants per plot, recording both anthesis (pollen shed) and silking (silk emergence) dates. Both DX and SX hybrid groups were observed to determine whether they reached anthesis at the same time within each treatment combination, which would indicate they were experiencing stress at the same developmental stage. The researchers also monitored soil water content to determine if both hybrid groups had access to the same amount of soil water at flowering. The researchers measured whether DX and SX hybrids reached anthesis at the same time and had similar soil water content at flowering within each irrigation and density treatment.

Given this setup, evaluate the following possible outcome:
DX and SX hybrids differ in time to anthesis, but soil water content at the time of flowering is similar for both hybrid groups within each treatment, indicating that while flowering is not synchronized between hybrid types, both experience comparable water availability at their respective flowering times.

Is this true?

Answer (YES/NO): NO